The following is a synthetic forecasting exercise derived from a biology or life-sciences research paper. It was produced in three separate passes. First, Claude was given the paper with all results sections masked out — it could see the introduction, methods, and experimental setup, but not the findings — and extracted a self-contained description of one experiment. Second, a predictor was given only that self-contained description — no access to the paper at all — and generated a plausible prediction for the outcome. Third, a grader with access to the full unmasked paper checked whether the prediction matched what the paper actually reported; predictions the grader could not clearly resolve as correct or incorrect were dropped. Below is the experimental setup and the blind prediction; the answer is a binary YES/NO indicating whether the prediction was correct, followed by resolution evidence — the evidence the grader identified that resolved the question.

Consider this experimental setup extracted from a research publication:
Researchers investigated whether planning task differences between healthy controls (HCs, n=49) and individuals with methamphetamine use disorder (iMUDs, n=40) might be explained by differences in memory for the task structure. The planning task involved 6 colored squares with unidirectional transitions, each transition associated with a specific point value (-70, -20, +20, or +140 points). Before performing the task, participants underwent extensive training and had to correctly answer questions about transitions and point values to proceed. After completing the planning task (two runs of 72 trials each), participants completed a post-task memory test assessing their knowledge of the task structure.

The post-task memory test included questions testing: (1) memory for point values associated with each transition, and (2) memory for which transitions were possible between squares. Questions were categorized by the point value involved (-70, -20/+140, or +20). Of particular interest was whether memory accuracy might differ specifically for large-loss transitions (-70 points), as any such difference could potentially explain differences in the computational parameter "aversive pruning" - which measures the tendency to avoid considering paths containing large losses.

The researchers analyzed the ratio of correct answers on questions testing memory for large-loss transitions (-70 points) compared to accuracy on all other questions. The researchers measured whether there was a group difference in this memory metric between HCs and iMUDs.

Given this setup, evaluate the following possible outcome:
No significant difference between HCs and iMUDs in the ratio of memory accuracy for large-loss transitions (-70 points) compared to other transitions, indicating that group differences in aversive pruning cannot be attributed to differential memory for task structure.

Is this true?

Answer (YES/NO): NO